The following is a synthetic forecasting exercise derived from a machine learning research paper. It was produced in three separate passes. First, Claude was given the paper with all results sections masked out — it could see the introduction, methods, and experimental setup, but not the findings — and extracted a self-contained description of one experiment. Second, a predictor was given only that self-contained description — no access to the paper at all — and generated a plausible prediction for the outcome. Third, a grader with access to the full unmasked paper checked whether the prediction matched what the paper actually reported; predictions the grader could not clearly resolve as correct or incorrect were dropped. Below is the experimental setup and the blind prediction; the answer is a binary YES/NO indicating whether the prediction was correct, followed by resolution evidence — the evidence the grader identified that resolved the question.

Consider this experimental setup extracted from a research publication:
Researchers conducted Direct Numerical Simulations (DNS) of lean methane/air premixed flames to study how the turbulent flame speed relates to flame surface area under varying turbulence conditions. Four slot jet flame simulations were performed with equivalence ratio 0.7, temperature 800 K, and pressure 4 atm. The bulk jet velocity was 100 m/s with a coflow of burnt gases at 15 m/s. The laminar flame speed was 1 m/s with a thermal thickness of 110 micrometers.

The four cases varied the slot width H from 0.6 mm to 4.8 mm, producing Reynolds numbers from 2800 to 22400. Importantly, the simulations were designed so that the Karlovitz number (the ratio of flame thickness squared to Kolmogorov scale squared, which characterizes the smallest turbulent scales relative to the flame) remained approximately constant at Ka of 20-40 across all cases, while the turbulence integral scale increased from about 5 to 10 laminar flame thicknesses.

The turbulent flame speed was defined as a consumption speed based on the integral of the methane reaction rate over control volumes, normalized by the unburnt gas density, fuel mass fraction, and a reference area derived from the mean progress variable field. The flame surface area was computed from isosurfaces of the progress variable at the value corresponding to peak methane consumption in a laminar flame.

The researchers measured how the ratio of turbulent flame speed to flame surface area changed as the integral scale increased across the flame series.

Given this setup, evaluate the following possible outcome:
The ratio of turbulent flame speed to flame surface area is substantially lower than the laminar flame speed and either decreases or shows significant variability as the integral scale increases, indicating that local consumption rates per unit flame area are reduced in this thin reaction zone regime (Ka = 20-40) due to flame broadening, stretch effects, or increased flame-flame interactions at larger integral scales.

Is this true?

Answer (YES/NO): NO